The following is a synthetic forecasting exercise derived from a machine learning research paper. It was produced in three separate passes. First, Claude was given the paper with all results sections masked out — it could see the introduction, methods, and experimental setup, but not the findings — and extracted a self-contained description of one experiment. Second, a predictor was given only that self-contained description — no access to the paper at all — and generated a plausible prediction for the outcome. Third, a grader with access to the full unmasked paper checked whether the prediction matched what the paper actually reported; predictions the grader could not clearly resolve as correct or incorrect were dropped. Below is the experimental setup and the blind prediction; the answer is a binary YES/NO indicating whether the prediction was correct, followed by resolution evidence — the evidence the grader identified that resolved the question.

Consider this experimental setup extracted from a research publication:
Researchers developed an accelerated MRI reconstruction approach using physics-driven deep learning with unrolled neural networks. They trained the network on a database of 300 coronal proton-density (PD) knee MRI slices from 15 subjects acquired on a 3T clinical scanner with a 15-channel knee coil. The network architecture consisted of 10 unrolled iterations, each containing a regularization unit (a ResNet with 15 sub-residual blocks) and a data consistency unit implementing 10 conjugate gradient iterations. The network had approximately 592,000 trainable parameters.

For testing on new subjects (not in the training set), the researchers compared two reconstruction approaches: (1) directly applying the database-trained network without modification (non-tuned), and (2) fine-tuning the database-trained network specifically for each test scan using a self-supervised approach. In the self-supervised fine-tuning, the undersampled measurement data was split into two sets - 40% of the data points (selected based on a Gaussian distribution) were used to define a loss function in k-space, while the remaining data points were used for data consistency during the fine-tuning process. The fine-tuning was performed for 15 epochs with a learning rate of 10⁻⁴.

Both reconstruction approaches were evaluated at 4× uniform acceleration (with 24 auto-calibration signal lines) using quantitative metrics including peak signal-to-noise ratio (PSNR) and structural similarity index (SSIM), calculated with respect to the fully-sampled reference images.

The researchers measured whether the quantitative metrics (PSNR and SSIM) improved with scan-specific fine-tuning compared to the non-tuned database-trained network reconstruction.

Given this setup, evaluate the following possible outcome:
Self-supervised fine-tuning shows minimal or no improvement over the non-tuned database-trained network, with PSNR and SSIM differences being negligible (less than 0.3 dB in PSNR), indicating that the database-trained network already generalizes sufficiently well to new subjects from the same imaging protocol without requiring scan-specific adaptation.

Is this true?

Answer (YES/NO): NO